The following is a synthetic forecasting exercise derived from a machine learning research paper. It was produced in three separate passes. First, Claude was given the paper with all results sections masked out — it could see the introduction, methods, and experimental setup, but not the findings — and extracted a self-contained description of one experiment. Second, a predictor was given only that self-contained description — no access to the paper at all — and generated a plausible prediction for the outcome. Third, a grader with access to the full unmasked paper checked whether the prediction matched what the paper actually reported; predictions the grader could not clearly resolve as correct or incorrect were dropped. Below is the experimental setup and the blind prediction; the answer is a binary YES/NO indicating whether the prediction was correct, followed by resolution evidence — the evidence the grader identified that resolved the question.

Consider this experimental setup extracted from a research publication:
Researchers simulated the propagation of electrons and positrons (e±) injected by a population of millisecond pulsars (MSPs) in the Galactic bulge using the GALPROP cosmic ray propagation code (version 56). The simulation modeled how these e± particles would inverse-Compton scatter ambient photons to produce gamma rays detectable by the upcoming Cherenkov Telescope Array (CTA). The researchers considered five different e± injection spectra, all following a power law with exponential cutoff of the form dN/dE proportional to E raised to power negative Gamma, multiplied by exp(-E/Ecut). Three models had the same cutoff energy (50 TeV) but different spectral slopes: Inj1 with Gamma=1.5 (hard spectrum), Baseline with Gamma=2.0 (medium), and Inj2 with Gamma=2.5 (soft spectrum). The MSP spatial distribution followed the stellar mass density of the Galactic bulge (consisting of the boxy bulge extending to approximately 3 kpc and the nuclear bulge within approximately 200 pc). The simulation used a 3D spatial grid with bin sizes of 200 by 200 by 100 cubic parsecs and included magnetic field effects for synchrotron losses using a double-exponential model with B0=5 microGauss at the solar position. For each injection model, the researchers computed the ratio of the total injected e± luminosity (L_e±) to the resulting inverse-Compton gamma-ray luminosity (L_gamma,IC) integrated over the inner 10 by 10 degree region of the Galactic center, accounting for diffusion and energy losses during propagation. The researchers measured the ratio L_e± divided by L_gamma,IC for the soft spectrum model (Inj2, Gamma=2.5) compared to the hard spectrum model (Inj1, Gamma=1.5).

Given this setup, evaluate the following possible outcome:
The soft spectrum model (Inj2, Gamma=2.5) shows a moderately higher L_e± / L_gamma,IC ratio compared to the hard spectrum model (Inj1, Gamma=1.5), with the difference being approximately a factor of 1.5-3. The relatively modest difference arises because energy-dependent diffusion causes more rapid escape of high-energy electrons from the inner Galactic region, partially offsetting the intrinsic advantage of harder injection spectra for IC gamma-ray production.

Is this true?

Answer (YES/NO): NO